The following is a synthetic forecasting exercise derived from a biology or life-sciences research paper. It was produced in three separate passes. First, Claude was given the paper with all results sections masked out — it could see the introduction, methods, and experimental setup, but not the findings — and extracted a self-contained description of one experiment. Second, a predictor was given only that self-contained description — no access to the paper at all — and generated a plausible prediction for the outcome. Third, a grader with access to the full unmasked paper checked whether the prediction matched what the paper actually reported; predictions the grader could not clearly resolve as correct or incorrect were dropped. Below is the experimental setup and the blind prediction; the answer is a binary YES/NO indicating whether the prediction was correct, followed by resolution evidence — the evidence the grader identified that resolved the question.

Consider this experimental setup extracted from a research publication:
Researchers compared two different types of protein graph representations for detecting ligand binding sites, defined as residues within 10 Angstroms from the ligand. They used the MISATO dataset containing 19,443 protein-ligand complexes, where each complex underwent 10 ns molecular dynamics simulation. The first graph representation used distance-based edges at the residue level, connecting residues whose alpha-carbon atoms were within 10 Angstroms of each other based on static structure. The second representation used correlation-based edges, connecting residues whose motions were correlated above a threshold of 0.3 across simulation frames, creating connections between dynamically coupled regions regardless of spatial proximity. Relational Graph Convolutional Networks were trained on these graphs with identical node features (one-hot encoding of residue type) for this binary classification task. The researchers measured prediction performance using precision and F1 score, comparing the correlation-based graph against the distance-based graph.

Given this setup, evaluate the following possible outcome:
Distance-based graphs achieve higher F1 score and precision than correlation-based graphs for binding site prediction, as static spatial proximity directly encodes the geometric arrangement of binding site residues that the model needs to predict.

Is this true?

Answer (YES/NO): NO